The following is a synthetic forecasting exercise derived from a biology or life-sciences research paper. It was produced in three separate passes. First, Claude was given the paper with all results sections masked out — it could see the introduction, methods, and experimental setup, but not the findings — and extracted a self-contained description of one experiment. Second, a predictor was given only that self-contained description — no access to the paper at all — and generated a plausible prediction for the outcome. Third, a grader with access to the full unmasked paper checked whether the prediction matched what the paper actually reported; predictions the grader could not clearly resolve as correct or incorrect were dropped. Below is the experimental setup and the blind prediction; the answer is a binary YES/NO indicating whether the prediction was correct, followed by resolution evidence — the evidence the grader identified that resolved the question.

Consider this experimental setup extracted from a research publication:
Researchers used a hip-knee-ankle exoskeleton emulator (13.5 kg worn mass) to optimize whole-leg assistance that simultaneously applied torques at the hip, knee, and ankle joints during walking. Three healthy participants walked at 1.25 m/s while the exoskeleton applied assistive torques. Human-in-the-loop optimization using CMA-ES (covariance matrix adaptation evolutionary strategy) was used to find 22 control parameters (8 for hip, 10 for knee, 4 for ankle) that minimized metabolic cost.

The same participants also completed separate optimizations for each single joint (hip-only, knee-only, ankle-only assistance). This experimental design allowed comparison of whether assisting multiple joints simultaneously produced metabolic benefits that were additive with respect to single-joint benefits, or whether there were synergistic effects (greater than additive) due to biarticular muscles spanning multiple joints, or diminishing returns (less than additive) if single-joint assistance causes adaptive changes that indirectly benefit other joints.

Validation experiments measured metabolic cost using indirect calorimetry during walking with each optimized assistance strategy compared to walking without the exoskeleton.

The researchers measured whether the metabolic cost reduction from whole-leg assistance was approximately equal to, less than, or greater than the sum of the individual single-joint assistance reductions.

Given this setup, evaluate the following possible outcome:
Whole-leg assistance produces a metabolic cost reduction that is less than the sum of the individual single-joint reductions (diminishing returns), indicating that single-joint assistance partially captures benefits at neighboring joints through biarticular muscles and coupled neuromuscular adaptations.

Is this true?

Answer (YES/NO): YES